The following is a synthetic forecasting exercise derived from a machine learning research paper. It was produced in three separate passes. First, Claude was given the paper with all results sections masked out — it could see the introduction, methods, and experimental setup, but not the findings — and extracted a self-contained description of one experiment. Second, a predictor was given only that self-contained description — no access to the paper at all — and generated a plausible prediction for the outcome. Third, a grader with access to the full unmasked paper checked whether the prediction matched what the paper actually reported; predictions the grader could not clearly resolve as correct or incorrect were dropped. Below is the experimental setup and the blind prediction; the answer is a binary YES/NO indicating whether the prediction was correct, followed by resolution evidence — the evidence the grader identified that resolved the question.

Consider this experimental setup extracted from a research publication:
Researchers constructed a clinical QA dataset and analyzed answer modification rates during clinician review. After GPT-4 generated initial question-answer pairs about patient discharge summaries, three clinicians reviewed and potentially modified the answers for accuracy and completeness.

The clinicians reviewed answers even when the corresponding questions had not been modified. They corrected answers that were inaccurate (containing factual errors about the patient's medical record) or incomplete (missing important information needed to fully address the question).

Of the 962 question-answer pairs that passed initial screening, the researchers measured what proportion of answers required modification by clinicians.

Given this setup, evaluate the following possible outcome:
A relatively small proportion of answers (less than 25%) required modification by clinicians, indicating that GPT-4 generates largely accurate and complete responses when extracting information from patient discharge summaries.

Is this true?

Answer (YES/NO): NO